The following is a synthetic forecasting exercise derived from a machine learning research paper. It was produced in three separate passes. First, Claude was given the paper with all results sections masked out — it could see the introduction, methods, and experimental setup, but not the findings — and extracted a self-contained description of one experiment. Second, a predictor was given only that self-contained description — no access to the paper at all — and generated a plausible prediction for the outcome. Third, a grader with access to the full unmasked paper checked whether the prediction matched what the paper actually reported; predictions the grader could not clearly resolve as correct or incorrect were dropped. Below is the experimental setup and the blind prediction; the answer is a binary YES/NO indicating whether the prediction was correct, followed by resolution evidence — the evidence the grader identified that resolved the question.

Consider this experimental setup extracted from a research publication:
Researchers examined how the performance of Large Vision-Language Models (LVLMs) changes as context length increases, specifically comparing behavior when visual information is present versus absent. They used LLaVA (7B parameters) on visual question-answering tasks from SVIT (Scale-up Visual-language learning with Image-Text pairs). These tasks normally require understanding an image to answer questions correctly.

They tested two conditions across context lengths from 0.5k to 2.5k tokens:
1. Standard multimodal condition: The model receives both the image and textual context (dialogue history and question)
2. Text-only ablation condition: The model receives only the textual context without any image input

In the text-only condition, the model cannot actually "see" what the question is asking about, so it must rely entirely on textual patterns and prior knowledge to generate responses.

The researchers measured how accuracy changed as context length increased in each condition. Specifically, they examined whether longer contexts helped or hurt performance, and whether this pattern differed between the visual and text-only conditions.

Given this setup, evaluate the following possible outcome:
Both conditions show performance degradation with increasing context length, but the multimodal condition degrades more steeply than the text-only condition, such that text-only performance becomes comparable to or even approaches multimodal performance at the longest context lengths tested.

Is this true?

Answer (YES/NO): NO